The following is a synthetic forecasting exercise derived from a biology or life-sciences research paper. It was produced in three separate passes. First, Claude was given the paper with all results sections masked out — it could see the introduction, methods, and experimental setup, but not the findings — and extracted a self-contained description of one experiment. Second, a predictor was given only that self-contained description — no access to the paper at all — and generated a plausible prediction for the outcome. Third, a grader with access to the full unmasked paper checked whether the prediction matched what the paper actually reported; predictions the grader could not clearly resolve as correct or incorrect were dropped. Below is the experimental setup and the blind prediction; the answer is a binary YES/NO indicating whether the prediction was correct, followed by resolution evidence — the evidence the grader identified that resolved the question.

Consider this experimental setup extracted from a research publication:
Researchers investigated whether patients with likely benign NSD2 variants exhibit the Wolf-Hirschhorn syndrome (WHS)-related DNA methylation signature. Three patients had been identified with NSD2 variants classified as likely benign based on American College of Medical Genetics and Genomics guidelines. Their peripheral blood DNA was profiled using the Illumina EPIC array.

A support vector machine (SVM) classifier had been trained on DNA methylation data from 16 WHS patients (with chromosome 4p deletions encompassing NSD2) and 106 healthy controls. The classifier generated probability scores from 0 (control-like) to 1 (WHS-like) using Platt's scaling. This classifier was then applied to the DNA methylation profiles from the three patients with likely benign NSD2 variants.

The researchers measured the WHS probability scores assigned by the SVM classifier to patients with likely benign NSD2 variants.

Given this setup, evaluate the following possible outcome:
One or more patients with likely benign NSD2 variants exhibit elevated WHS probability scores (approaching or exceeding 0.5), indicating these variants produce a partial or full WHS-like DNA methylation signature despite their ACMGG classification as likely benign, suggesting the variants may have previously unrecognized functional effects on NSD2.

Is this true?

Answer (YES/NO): NO